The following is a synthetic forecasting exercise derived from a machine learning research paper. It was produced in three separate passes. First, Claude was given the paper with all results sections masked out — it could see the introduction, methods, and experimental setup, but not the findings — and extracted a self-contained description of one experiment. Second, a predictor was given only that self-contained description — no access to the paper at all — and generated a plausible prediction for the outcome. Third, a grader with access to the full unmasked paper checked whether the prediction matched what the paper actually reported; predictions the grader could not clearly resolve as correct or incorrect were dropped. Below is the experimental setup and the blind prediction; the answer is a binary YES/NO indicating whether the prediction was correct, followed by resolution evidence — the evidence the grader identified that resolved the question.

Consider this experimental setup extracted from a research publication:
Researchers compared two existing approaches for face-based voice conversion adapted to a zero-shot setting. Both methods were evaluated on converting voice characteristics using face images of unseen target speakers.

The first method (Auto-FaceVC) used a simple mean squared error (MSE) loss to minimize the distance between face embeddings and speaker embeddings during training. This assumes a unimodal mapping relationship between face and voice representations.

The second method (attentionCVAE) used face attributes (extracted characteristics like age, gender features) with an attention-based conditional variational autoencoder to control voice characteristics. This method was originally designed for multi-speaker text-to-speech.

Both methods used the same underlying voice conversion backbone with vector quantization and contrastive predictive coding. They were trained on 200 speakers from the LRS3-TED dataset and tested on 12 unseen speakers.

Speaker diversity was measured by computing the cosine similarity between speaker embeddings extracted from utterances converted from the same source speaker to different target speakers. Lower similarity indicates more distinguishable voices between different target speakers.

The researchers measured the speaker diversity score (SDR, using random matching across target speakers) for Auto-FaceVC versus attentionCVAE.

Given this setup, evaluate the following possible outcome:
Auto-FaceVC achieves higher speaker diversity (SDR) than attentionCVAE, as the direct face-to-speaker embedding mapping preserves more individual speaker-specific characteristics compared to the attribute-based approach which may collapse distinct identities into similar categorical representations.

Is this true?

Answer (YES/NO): YES